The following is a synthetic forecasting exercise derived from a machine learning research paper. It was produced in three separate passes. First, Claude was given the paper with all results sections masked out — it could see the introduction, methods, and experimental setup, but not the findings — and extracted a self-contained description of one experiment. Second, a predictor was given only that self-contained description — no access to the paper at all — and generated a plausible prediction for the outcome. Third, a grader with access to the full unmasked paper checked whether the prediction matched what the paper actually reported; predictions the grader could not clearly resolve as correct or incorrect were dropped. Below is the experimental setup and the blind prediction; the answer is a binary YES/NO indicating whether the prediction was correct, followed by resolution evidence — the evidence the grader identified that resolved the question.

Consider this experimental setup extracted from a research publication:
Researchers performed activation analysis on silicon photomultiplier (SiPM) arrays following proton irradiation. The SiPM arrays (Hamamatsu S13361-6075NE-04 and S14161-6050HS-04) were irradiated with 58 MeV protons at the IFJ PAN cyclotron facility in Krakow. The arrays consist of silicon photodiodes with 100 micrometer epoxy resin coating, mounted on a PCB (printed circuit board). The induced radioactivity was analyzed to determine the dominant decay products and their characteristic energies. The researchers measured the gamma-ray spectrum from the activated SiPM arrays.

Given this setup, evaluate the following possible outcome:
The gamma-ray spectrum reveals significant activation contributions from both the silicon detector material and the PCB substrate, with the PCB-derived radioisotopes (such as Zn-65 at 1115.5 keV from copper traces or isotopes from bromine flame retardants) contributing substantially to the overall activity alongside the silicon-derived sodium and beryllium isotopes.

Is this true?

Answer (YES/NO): NO